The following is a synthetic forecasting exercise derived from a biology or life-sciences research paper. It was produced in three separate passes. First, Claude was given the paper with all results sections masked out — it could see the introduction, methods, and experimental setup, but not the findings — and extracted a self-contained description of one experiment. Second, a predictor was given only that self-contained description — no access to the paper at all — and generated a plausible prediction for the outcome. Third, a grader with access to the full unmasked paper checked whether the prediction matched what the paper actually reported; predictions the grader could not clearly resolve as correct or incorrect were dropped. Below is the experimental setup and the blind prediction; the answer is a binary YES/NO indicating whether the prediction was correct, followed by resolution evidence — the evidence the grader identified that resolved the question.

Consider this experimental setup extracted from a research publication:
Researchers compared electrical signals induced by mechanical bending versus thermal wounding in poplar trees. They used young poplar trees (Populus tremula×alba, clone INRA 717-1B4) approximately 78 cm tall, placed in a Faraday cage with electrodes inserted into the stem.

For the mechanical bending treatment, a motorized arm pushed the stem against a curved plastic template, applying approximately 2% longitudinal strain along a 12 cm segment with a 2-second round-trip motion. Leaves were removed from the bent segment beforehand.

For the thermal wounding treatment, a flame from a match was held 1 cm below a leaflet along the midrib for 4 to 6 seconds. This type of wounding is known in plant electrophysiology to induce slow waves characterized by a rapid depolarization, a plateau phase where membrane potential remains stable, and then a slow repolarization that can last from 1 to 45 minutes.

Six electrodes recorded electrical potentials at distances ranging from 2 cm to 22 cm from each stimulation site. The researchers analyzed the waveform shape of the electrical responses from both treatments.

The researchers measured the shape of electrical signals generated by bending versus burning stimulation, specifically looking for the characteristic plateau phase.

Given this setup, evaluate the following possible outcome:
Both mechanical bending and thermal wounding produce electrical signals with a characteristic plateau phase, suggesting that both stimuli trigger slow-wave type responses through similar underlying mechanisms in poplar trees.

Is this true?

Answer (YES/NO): NO